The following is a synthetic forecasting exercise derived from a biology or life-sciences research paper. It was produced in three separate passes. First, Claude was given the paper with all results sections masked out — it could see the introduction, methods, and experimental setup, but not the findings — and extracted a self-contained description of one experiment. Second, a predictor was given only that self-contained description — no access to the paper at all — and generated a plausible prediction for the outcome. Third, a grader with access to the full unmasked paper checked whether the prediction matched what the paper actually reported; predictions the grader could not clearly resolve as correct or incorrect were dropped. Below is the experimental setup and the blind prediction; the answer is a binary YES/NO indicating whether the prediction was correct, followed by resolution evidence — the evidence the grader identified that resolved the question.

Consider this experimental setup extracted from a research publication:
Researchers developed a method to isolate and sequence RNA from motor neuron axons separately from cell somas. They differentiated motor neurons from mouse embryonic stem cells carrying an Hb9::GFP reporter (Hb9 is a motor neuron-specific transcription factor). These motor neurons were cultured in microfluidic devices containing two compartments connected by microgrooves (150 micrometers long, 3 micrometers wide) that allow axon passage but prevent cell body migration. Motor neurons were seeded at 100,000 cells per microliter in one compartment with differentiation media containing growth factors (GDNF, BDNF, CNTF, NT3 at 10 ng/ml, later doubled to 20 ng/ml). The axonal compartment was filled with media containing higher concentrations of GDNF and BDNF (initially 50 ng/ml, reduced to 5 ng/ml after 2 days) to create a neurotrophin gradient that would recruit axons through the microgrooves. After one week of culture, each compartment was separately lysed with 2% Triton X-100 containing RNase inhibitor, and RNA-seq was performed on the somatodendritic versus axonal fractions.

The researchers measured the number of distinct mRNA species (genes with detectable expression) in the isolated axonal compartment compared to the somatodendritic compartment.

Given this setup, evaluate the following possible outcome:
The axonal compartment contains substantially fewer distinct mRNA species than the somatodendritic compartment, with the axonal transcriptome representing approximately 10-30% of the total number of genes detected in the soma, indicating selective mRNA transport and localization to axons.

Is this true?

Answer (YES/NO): NO